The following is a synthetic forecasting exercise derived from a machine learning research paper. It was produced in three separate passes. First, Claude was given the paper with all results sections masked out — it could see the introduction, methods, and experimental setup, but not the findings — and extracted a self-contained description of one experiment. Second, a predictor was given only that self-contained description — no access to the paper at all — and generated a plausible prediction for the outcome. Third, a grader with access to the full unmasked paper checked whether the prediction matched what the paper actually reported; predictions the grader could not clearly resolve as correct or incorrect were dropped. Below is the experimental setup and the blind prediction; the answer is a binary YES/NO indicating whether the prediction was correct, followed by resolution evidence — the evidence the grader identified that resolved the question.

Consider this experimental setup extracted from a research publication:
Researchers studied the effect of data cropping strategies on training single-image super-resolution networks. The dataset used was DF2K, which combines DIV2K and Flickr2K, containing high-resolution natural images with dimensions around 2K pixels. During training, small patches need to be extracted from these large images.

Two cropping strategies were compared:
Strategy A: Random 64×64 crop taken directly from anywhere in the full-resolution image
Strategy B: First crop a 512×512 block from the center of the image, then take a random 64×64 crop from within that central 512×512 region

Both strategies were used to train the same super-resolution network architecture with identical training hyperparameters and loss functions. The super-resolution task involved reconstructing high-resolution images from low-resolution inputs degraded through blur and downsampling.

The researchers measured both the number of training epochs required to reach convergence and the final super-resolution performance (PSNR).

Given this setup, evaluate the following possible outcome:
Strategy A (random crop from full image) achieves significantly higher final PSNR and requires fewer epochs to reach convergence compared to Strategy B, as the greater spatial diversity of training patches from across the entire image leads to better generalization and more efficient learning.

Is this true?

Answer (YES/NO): NO